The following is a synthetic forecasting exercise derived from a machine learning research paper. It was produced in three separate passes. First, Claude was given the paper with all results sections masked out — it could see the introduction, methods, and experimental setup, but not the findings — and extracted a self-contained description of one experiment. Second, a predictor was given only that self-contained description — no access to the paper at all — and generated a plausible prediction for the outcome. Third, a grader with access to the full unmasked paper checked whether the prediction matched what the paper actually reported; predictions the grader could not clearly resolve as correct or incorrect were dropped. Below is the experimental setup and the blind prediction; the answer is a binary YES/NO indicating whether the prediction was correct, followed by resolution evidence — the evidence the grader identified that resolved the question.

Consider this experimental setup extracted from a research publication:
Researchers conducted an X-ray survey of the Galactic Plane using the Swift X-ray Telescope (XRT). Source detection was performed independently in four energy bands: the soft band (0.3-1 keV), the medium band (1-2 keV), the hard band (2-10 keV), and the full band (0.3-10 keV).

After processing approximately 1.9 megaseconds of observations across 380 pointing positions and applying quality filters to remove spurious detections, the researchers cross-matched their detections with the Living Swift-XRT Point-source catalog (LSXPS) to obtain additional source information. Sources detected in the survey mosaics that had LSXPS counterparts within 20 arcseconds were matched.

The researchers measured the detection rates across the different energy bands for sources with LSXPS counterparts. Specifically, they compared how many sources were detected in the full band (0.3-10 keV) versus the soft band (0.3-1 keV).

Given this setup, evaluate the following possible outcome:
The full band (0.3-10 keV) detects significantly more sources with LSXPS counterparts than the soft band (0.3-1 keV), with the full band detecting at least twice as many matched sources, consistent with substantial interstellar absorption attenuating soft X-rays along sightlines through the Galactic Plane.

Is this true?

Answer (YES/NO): NO